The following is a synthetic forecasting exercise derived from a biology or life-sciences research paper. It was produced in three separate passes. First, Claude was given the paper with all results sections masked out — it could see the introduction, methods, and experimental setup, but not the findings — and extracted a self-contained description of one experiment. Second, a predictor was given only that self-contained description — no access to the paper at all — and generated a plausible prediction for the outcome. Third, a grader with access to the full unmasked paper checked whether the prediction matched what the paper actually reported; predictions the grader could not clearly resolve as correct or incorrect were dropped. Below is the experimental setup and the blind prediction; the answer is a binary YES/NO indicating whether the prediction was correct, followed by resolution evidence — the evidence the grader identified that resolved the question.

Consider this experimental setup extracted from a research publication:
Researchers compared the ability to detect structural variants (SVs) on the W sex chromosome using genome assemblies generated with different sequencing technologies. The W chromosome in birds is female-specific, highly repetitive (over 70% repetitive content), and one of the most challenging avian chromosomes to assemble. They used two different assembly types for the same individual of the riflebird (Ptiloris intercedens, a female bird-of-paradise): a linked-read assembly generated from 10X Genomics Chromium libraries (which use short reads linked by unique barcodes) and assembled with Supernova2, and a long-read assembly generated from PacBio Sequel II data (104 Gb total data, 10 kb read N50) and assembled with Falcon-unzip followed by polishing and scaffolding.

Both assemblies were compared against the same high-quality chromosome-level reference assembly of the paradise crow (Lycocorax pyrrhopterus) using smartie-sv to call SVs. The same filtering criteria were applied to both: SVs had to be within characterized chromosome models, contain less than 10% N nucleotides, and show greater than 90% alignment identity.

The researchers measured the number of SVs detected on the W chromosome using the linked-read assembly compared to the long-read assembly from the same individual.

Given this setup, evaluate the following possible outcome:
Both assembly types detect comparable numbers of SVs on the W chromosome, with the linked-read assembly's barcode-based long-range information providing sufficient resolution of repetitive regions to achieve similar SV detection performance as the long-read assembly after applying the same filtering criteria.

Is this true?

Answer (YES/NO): NO